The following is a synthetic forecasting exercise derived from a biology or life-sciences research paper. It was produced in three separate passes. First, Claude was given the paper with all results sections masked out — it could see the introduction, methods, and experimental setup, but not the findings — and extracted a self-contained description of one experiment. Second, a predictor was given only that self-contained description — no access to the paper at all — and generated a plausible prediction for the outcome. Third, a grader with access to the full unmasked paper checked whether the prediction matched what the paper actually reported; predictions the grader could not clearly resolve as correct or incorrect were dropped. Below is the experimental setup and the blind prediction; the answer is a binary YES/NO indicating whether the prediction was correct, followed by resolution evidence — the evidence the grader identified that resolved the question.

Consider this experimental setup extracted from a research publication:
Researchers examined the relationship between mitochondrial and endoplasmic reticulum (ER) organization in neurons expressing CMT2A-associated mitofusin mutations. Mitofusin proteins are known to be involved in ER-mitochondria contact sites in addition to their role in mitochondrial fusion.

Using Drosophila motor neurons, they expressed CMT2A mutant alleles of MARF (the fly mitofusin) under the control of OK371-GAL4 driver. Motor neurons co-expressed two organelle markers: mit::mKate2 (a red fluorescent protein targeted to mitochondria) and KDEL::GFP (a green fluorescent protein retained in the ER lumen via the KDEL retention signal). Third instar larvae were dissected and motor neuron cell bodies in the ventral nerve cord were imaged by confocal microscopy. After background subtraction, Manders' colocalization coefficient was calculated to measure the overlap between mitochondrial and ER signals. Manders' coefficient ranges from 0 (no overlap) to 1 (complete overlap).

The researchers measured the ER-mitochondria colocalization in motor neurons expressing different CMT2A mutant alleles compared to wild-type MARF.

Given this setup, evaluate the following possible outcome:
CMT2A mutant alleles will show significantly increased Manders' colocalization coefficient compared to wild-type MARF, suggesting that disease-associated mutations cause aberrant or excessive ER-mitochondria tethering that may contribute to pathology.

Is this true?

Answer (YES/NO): NO